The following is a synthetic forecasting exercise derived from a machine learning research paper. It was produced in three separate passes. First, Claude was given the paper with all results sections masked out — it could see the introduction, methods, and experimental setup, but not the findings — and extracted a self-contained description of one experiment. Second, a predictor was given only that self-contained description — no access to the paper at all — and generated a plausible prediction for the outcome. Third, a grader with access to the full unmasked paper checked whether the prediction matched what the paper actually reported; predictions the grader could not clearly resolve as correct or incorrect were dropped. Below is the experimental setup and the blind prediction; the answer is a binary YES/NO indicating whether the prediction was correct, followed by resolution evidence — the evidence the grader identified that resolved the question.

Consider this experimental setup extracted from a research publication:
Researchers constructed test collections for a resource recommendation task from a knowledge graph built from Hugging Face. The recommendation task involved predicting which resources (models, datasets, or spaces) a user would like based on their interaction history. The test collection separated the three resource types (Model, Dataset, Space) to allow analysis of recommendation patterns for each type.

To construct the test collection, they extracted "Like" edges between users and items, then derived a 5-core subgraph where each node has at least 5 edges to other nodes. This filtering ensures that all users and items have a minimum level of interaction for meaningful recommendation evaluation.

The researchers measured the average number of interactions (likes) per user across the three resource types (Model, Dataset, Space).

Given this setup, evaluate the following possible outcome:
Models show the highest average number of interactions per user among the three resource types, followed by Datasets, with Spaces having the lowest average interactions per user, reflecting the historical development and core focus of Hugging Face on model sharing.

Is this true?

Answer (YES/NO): NO